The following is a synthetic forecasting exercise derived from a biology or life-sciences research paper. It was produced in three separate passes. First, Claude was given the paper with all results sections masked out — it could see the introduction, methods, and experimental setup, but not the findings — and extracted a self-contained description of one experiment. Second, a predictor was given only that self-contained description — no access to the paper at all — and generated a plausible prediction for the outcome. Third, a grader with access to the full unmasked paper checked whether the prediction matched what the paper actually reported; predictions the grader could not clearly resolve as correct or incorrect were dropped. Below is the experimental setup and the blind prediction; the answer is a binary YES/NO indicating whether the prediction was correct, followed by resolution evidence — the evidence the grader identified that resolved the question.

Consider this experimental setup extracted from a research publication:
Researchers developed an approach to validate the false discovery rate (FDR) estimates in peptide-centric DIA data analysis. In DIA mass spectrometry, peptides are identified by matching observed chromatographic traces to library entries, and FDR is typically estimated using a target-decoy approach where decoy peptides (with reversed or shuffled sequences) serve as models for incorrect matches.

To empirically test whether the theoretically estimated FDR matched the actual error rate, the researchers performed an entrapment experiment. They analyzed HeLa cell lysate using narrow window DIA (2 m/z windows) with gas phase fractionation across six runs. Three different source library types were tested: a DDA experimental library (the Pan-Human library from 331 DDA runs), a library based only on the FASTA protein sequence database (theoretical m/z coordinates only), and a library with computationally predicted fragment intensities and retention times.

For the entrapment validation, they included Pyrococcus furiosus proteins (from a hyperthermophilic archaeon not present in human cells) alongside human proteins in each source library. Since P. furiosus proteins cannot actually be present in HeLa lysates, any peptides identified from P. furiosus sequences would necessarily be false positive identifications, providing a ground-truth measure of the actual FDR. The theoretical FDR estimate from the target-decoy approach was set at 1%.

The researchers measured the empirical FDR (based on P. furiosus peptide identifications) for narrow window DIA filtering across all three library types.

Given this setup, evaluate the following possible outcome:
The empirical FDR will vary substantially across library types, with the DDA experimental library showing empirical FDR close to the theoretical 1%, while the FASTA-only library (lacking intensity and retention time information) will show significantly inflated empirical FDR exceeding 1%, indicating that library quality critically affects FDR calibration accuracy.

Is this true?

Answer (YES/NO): NO